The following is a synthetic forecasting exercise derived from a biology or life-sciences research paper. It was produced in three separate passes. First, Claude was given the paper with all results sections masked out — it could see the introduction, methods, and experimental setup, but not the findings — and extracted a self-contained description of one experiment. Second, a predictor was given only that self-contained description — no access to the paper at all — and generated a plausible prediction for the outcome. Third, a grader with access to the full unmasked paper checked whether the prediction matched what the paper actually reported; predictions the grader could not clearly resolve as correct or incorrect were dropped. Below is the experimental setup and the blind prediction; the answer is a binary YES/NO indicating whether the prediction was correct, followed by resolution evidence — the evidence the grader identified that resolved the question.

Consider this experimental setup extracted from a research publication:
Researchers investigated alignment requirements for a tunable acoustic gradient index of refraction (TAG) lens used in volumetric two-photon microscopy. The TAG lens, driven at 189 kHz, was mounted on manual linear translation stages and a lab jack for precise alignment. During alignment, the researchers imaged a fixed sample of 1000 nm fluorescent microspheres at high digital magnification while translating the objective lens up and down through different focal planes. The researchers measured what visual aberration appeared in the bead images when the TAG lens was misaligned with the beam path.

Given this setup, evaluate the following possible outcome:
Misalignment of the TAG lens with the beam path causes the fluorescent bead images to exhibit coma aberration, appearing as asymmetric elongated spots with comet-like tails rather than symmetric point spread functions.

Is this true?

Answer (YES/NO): NO